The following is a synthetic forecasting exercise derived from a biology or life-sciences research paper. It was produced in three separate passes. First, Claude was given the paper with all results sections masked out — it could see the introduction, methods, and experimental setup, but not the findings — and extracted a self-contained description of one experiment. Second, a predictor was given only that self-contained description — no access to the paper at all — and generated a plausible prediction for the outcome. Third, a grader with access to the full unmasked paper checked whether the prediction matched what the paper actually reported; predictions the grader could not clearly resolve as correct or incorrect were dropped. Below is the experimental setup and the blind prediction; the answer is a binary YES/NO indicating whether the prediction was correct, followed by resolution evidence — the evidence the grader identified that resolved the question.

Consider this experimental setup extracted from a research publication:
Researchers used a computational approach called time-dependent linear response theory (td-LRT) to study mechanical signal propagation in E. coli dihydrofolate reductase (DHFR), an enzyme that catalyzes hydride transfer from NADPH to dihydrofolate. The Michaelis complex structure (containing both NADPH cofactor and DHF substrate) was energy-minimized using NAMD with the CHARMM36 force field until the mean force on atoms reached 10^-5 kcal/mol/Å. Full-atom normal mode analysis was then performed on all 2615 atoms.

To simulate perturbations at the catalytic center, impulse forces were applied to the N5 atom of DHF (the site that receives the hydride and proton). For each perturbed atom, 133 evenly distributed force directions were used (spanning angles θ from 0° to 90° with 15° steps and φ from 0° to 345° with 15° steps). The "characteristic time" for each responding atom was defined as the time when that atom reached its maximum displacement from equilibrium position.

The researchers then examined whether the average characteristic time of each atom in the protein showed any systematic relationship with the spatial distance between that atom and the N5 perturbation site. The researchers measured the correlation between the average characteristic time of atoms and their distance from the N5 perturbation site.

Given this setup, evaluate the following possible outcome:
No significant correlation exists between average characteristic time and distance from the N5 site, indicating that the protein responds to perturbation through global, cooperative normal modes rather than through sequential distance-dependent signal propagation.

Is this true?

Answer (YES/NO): NO